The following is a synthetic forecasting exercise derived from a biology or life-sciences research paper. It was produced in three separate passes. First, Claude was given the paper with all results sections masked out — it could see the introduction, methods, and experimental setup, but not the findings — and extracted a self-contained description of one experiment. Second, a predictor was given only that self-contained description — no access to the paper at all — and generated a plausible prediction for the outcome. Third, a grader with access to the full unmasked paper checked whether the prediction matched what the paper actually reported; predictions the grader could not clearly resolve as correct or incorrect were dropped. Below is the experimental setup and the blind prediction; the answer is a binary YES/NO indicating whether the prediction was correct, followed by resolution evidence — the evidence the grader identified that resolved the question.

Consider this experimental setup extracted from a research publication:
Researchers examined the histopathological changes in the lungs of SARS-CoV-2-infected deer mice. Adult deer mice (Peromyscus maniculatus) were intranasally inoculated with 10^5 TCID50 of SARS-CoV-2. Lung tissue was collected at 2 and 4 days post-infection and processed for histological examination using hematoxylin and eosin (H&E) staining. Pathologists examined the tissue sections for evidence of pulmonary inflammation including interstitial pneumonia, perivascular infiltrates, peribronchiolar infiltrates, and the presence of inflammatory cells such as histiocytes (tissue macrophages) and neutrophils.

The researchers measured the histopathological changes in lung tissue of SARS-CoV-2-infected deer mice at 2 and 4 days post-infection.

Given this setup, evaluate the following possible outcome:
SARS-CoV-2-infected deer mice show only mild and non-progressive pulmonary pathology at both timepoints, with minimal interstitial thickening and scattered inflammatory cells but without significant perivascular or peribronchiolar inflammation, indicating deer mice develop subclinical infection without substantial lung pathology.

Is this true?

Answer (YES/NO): NO